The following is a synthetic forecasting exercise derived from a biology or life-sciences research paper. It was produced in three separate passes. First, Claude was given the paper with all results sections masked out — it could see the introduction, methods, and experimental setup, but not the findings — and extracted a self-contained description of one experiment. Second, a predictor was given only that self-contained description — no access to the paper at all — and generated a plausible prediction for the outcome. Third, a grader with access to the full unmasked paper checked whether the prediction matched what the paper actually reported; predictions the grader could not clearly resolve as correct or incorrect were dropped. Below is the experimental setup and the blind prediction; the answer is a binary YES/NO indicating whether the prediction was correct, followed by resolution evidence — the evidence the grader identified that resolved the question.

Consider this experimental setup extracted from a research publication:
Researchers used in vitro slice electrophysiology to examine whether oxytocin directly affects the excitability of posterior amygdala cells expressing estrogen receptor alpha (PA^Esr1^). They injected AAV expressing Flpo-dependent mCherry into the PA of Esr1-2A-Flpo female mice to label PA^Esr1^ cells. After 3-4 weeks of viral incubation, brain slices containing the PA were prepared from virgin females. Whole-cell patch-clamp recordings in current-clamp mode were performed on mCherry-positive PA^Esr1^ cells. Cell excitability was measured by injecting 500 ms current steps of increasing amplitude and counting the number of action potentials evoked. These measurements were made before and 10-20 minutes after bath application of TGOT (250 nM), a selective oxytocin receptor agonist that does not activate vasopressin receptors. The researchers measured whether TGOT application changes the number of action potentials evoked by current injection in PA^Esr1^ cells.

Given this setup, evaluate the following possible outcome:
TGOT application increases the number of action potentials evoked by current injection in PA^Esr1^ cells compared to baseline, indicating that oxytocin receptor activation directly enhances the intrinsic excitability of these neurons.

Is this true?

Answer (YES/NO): YES